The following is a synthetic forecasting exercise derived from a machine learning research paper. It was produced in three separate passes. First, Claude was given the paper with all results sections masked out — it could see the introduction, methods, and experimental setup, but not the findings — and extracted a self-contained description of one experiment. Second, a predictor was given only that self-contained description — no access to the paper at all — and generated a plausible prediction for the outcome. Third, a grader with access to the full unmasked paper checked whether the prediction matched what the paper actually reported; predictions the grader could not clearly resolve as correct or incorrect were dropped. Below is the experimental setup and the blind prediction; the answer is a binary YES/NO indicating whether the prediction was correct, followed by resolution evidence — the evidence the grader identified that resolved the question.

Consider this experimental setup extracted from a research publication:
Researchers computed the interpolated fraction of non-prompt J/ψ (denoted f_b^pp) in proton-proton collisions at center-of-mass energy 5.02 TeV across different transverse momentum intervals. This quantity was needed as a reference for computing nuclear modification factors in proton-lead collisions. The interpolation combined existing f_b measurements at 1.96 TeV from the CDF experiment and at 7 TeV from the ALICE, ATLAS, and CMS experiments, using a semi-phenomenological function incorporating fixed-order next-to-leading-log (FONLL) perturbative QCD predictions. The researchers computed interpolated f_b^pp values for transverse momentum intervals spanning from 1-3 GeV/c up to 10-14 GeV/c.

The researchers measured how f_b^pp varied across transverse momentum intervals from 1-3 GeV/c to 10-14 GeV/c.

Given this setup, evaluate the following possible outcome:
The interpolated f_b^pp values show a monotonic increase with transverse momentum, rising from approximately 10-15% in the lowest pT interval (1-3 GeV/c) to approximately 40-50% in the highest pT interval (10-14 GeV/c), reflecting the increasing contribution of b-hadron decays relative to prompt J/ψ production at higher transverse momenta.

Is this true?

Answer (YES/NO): NO